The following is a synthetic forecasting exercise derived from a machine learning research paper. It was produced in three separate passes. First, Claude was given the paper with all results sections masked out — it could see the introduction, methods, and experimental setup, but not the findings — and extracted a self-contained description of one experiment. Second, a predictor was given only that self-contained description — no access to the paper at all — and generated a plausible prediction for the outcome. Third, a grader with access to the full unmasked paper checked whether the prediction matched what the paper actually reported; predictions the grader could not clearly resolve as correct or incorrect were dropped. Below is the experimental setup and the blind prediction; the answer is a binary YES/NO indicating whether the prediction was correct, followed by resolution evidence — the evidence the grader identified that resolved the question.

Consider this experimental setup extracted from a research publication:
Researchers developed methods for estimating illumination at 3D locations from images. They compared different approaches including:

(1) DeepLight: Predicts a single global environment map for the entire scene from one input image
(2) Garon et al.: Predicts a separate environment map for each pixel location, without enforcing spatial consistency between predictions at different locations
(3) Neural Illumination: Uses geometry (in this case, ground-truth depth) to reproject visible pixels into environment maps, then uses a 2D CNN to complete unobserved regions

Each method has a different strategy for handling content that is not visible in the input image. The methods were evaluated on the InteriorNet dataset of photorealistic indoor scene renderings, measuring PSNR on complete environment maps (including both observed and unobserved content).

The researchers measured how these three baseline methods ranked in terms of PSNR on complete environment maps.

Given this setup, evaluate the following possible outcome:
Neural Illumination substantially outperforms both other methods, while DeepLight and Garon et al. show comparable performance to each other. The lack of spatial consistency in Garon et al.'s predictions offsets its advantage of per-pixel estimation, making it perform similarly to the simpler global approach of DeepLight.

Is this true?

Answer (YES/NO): YES